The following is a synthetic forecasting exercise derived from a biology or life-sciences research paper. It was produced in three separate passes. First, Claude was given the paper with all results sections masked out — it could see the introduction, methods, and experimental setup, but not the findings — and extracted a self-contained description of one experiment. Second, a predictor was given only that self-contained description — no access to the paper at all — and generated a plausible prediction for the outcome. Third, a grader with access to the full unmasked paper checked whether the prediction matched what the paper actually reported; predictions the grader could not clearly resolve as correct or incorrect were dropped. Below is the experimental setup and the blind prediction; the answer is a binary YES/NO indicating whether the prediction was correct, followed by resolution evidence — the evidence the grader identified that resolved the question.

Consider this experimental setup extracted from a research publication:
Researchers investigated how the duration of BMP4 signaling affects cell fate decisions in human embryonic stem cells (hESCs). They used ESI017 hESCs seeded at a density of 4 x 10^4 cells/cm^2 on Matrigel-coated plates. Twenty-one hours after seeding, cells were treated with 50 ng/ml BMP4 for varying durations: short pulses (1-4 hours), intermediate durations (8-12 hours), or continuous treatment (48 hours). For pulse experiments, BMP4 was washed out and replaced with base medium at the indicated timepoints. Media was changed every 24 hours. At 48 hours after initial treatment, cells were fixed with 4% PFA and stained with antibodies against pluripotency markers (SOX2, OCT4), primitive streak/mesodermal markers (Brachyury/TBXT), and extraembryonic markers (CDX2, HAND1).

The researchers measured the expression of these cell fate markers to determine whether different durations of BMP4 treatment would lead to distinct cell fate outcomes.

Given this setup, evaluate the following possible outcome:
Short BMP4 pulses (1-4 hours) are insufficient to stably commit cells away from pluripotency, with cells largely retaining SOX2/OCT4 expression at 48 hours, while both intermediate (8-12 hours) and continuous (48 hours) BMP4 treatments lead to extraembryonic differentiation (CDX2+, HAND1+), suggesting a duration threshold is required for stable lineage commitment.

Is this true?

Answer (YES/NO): NO